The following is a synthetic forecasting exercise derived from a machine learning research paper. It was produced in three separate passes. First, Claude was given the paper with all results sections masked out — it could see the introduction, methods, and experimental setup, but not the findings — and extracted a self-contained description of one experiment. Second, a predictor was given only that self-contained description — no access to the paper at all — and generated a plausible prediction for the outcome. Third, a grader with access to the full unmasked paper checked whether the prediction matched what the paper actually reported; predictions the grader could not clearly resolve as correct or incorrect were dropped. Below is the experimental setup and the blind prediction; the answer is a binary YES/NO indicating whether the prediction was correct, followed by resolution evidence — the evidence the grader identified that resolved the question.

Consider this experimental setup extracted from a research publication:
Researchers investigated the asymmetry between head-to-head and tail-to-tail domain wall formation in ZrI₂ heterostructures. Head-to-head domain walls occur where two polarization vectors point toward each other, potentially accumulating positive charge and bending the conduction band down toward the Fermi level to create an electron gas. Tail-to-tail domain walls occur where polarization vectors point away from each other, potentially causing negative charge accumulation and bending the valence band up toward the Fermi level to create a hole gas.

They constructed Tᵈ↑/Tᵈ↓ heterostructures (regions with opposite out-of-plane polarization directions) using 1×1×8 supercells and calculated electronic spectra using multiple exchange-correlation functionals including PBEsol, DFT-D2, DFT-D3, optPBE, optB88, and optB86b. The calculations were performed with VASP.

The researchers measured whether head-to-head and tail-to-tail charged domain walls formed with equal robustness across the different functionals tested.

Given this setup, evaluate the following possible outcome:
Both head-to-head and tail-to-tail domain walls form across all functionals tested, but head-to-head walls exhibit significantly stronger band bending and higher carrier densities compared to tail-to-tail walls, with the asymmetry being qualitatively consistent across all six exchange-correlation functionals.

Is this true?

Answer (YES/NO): NO